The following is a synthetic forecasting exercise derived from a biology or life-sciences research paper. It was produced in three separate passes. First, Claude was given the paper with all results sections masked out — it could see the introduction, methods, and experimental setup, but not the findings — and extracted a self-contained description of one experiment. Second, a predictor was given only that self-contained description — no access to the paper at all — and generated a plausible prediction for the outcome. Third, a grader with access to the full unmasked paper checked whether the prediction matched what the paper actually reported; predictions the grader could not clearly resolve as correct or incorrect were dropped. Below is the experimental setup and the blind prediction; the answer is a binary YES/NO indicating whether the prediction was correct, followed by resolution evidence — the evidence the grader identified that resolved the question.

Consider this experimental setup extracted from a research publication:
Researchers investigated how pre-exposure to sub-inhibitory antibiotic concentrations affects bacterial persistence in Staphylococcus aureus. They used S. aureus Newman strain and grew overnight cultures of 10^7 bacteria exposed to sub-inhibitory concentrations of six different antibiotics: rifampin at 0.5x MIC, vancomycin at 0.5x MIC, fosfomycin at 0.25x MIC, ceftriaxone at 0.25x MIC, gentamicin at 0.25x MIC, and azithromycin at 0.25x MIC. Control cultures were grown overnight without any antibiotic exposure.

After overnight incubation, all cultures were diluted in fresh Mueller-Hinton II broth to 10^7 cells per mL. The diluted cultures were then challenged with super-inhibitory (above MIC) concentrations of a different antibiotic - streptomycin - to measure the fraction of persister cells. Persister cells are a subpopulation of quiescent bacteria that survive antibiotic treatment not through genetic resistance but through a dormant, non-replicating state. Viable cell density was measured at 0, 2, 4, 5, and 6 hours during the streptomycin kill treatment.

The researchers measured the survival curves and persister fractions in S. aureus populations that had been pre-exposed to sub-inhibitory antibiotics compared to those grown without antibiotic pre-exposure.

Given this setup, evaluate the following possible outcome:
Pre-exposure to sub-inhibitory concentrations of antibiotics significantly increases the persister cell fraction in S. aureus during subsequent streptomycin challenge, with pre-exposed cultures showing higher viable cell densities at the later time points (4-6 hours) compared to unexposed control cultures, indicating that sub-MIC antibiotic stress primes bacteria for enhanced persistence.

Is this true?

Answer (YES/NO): NO